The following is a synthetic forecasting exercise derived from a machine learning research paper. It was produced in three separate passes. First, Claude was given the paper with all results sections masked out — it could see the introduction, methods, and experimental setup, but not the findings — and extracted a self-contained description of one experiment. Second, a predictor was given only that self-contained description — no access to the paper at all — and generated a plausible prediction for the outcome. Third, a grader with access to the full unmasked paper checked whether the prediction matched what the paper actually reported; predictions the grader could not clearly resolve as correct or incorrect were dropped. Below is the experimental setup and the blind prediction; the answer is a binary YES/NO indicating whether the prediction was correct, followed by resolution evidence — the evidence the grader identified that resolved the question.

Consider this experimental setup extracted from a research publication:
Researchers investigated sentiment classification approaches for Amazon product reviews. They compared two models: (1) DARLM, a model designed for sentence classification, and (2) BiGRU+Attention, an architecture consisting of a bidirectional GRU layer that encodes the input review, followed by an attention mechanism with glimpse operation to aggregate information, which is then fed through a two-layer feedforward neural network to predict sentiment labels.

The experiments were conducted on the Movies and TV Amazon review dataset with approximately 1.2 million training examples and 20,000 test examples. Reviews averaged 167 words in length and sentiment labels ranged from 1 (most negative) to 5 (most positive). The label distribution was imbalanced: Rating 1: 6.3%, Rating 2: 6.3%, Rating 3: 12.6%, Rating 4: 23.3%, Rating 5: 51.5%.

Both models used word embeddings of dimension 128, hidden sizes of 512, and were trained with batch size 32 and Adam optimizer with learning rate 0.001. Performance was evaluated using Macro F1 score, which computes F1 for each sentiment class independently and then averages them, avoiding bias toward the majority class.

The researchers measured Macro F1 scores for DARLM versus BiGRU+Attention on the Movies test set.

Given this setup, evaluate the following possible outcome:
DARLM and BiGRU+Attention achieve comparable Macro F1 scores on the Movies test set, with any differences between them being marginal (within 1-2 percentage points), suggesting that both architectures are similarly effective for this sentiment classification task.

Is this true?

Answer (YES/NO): NO